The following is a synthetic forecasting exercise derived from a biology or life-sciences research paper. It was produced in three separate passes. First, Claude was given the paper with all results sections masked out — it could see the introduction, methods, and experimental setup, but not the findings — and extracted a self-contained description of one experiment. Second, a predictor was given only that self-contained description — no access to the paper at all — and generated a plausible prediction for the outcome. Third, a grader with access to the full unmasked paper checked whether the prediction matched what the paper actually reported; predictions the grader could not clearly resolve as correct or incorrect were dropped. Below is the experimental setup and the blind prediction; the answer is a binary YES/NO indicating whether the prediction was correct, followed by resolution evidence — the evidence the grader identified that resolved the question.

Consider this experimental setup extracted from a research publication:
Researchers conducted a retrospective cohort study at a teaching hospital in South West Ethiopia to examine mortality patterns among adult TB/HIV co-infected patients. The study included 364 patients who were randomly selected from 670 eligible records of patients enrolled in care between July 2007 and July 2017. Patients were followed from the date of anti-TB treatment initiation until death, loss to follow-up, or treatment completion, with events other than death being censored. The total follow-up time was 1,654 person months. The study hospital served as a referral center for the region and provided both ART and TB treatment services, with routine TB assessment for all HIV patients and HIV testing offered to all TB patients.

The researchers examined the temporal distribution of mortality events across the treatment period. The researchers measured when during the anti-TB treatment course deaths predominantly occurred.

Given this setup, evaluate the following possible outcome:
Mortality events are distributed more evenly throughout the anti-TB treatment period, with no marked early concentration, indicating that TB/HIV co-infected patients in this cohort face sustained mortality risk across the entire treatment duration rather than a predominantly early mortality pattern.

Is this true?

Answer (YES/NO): NO